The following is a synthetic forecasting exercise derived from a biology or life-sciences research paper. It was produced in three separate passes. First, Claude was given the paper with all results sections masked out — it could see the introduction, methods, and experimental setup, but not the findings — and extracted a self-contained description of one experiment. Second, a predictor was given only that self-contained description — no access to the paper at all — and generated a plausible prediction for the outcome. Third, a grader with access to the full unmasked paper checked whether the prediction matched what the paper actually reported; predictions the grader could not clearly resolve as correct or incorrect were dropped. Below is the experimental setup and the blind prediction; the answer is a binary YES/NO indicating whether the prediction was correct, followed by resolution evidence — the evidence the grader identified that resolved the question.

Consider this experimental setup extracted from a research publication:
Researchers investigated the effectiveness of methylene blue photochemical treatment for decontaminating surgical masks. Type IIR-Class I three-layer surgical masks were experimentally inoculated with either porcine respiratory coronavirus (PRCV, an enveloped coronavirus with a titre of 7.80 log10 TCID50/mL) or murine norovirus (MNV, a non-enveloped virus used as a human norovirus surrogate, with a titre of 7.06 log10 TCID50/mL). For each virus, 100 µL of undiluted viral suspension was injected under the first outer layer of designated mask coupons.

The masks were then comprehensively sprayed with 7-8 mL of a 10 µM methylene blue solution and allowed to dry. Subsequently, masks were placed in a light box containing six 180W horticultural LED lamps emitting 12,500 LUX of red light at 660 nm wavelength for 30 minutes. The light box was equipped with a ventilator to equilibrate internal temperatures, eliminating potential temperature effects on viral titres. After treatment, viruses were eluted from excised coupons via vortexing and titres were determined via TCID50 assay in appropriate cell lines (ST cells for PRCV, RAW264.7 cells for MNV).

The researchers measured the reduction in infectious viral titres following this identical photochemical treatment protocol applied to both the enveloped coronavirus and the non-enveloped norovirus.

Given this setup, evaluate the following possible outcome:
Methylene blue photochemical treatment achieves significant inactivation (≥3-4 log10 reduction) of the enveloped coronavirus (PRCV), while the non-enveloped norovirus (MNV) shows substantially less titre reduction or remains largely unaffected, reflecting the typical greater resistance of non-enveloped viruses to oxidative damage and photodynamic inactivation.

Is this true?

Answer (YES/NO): YES